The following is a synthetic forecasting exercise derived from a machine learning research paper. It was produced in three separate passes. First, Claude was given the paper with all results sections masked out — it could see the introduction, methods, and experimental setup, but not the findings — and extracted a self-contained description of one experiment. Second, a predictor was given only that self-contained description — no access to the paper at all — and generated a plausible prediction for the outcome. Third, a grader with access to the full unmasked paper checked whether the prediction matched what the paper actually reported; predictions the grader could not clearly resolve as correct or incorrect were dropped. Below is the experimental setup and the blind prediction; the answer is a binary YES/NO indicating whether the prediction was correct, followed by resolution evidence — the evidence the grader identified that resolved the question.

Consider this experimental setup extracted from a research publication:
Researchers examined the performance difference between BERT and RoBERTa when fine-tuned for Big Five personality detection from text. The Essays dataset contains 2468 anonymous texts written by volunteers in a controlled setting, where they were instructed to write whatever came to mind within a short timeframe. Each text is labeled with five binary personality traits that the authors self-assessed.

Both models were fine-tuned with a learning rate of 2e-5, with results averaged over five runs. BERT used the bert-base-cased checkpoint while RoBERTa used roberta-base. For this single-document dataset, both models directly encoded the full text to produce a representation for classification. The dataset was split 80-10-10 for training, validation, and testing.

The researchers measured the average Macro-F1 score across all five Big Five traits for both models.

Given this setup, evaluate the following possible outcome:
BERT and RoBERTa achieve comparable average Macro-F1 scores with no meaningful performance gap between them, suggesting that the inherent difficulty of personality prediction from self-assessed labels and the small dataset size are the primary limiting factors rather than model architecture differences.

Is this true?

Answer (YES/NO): YES